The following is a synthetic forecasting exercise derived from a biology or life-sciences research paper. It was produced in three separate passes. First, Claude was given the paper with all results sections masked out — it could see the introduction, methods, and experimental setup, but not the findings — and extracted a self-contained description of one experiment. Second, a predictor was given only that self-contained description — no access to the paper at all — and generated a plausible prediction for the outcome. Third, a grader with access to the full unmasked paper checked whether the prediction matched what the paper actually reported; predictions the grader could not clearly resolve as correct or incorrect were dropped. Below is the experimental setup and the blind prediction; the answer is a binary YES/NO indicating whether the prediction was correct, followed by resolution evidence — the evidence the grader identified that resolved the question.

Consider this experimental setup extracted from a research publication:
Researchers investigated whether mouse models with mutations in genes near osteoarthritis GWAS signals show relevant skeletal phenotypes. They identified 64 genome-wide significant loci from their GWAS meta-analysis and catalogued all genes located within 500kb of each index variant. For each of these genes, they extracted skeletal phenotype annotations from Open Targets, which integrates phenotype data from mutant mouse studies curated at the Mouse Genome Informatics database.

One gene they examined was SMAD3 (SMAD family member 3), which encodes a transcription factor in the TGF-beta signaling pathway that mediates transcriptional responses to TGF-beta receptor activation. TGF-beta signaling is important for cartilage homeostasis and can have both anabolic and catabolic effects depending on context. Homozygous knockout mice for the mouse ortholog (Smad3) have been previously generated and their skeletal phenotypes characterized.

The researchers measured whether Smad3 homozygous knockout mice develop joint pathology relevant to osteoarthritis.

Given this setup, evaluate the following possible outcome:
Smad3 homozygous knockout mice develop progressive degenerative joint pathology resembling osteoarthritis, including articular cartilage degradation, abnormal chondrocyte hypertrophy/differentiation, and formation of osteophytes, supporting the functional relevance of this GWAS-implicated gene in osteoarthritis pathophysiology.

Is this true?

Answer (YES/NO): NO